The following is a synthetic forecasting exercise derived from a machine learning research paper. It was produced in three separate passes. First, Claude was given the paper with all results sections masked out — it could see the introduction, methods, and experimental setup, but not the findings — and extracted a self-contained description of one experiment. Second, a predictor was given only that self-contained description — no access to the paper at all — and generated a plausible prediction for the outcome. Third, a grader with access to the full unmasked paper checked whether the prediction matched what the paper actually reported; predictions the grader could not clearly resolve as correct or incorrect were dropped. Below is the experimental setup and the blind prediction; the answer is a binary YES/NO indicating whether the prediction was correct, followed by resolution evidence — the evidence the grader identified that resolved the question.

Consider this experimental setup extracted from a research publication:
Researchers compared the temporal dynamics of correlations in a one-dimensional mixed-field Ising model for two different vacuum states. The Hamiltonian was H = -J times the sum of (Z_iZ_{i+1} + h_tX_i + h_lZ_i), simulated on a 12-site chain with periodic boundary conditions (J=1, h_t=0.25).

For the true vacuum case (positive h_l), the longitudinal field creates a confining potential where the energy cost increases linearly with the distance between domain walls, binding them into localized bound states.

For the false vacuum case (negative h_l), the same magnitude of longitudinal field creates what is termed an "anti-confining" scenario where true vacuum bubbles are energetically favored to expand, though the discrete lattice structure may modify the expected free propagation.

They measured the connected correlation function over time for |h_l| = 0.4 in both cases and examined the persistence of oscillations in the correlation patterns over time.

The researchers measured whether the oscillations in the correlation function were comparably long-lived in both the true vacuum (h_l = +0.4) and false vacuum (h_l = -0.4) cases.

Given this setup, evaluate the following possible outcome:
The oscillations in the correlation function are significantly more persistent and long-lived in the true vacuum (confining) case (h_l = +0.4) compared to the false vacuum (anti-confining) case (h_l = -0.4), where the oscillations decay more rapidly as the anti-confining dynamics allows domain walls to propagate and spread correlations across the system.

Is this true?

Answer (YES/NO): NO